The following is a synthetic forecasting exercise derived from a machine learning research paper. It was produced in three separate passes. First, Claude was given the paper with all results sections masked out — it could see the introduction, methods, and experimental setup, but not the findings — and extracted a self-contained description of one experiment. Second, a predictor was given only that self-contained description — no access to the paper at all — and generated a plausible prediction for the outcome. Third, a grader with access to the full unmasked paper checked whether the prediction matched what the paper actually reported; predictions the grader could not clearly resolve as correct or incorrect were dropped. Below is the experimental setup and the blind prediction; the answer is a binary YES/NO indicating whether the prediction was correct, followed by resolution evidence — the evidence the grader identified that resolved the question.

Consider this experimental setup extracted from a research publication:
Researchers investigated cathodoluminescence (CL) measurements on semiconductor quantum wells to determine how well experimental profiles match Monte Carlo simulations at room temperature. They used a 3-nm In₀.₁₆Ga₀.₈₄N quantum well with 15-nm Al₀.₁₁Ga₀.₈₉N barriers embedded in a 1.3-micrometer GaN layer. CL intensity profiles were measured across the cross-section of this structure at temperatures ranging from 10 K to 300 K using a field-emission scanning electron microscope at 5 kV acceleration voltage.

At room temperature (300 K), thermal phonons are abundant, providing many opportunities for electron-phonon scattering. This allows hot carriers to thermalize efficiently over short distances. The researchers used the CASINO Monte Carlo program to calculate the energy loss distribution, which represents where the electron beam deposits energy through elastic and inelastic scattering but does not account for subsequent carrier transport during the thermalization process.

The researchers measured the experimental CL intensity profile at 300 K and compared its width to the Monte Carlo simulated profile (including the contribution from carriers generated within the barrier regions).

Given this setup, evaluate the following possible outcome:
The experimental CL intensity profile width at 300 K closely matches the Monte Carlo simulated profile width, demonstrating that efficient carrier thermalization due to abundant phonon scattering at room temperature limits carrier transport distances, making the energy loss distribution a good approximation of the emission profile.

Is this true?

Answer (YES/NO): NO